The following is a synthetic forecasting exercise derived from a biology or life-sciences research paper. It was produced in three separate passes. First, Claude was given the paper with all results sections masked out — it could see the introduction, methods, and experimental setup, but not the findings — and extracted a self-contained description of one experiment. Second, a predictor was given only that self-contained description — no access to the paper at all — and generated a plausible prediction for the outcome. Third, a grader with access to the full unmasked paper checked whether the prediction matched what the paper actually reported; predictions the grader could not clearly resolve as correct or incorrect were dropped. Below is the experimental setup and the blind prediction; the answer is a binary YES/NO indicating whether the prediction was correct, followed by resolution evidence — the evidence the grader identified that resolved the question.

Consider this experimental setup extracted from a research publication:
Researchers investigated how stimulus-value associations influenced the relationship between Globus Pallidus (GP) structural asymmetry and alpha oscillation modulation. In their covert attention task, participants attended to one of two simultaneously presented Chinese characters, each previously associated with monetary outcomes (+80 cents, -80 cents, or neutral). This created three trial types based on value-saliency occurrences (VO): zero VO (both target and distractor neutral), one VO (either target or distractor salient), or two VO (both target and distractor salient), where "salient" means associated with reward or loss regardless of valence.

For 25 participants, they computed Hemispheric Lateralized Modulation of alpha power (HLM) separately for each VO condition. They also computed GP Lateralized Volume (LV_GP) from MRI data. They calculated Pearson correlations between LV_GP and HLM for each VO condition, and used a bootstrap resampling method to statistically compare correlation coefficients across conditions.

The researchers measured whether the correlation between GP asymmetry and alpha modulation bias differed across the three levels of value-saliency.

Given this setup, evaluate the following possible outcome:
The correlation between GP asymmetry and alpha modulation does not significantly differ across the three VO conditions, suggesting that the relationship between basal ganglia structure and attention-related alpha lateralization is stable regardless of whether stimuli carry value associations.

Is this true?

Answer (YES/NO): NO